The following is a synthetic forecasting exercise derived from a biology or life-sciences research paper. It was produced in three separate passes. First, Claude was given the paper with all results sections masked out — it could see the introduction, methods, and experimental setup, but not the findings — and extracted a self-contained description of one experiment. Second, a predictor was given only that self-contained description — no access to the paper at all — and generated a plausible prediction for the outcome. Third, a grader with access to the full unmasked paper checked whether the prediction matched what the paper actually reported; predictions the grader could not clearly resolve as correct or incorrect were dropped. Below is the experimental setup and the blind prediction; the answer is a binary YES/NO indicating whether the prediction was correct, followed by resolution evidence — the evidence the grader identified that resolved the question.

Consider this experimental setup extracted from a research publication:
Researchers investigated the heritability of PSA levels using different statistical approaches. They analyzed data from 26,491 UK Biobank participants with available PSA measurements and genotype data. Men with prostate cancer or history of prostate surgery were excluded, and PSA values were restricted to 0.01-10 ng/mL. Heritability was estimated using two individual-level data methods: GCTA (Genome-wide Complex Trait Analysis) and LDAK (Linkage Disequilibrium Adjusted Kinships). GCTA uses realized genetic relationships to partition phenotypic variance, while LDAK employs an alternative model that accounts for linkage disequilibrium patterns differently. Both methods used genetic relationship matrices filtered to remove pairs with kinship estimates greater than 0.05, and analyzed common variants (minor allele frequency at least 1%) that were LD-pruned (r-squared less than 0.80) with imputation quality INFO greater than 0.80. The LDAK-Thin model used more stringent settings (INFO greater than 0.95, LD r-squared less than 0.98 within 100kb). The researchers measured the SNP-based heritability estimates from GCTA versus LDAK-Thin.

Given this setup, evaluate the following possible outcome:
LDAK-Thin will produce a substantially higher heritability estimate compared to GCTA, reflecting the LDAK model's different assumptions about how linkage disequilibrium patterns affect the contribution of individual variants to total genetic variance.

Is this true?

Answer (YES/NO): NO